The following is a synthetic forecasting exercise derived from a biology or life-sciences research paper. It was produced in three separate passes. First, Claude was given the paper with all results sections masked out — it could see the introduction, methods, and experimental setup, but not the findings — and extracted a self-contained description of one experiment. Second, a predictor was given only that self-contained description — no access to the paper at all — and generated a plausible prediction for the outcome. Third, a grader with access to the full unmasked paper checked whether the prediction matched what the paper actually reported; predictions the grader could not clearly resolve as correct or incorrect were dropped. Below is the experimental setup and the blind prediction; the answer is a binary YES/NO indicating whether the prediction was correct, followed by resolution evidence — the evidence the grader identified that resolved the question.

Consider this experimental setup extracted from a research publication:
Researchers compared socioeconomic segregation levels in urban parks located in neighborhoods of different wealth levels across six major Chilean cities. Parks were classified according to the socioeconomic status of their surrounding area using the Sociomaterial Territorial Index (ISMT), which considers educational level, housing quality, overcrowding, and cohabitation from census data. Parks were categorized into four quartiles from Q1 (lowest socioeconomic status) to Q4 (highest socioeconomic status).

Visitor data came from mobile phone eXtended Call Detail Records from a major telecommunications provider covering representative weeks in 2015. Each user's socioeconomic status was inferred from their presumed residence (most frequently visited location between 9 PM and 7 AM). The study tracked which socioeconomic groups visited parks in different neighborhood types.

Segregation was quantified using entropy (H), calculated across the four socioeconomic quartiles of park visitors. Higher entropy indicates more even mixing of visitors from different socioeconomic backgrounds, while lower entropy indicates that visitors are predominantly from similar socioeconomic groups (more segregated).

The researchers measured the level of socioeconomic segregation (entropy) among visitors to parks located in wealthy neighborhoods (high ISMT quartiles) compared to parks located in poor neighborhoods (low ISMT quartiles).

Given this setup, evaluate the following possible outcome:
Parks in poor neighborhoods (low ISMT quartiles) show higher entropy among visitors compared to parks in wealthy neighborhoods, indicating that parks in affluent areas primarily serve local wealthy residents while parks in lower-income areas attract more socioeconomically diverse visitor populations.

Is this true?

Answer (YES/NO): NO